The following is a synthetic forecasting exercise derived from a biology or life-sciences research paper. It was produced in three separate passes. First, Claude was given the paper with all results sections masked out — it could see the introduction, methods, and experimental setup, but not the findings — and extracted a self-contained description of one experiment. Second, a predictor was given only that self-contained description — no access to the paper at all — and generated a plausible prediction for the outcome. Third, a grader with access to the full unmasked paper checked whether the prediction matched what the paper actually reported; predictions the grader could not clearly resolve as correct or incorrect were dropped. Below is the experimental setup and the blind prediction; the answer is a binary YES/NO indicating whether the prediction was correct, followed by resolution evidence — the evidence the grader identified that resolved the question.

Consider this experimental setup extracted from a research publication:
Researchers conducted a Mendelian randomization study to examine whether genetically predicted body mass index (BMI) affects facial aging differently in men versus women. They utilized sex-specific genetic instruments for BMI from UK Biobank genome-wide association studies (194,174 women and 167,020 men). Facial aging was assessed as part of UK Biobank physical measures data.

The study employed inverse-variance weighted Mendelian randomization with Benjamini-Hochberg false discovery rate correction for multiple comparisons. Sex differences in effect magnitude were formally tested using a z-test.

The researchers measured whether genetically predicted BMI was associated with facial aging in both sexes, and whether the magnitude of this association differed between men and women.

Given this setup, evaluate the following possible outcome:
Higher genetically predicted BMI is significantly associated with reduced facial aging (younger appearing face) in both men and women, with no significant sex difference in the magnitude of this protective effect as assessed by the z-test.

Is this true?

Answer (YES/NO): NO